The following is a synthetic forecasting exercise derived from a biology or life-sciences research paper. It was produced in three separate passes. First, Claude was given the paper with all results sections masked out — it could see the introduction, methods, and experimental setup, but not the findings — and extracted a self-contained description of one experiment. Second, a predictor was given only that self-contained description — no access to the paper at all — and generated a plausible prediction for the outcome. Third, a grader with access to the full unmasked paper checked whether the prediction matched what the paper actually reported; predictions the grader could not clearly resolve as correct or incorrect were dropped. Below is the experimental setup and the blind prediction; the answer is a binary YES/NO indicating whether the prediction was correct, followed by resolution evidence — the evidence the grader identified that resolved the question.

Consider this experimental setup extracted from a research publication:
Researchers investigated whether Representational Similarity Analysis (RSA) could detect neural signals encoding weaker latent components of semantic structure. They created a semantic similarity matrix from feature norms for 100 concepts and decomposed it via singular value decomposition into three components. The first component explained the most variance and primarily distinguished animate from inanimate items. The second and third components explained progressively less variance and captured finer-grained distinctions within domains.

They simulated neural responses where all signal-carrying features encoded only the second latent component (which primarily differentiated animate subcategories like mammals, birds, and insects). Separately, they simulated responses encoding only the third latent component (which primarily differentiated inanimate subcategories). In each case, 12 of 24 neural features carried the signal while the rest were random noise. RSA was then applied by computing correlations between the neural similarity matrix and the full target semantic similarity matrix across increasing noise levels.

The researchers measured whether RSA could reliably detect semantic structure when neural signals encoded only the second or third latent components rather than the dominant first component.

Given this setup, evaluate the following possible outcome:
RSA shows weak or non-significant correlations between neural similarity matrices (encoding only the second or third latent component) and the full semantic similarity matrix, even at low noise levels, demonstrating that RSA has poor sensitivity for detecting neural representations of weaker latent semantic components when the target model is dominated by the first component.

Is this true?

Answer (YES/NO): YES